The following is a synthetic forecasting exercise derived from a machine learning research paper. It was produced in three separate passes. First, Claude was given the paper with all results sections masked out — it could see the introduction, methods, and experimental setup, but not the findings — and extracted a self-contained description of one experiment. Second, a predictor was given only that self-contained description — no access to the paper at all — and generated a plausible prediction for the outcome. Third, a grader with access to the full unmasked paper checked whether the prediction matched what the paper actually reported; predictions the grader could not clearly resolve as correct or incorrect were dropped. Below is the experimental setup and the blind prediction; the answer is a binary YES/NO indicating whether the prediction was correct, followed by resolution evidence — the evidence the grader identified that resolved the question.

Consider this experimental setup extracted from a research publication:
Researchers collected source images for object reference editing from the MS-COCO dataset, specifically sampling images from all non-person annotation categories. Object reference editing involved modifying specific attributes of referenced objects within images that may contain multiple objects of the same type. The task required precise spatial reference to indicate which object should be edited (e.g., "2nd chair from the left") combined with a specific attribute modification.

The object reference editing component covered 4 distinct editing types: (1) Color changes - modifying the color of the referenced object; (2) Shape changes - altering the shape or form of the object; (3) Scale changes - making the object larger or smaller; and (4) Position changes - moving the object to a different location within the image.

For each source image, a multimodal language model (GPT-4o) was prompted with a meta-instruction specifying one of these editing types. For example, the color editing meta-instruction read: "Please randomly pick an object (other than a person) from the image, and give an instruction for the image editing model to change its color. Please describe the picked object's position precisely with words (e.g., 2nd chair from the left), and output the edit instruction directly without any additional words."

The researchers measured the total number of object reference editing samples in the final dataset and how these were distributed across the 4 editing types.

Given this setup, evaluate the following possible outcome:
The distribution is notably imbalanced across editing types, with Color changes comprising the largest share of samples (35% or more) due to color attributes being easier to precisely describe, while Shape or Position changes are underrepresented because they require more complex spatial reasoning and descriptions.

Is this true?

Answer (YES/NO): NO